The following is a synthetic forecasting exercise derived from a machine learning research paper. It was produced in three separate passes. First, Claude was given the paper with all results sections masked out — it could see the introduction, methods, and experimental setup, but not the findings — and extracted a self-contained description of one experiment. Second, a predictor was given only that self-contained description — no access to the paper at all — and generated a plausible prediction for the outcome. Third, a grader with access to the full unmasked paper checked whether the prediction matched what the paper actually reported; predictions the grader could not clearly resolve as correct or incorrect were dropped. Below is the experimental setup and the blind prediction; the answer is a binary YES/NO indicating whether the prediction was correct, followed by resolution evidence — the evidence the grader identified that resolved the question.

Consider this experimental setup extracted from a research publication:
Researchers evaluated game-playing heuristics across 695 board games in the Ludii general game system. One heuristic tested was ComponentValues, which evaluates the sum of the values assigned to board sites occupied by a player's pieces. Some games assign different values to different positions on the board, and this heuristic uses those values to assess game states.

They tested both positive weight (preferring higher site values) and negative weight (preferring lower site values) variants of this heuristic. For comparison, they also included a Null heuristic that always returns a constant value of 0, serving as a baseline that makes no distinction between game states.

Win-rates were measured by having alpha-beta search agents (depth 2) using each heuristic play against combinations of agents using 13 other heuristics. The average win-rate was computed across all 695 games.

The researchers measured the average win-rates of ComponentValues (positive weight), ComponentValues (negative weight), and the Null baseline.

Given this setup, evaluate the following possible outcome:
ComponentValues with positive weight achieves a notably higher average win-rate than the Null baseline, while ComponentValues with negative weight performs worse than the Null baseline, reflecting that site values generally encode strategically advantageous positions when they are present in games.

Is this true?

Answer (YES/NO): NO